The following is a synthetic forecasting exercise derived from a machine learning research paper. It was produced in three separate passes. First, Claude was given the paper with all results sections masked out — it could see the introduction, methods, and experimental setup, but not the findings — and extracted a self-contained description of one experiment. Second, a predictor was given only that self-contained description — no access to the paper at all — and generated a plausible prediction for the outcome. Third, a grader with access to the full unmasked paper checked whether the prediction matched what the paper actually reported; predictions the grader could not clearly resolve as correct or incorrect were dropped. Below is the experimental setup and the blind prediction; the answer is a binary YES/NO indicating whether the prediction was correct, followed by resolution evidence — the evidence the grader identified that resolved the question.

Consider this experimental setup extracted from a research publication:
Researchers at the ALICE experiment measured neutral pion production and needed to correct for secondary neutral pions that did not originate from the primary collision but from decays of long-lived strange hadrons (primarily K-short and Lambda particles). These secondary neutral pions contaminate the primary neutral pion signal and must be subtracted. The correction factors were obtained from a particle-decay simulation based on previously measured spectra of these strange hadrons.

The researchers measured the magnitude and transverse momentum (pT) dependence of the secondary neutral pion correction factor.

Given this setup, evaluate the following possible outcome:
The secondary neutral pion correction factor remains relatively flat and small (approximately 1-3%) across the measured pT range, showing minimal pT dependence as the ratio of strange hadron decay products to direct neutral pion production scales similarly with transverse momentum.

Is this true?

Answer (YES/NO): NO